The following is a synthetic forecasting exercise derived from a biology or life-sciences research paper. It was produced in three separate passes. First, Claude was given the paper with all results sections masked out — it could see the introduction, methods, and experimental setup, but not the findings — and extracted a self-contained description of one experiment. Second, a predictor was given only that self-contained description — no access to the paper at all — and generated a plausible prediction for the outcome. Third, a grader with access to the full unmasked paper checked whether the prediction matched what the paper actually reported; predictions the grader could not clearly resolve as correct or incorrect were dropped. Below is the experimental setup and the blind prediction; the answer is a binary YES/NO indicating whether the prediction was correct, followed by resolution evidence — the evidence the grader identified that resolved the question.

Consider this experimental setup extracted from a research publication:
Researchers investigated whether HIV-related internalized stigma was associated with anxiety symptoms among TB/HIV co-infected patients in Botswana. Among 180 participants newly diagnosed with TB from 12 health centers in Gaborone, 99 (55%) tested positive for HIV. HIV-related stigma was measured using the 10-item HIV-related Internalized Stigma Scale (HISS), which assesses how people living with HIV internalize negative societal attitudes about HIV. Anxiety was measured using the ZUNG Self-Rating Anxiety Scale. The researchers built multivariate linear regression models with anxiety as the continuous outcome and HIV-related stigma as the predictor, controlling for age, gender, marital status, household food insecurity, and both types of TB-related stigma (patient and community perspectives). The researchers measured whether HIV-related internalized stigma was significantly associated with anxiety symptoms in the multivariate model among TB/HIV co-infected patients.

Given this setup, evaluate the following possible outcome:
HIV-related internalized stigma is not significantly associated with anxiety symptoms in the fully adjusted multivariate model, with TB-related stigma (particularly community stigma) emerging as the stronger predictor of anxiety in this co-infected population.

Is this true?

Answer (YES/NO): NO